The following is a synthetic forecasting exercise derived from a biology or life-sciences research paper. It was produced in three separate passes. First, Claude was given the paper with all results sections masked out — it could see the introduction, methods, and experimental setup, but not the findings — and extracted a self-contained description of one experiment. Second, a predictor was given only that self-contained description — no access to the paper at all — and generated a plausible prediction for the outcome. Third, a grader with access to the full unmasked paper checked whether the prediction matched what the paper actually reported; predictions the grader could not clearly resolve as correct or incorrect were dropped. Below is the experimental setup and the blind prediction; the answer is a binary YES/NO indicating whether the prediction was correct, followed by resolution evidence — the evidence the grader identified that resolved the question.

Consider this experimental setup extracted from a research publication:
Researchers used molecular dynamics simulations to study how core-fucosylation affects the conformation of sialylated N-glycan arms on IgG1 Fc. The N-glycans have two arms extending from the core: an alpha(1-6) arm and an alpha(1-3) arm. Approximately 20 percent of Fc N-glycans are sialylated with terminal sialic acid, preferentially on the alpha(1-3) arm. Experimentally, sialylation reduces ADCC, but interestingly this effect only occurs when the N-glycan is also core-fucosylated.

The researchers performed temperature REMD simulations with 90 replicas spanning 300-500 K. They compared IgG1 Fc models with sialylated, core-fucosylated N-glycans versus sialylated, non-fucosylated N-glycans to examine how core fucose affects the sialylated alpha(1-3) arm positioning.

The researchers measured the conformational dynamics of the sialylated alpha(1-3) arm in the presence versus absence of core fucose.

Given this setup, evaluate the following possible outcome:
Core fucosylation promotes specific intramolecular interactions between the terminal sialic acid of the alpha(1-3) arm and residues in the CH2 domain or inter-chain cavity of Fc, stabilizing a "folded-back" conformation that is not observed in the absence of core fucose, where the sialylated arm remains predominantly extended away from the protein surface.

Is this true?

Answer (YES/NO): NO